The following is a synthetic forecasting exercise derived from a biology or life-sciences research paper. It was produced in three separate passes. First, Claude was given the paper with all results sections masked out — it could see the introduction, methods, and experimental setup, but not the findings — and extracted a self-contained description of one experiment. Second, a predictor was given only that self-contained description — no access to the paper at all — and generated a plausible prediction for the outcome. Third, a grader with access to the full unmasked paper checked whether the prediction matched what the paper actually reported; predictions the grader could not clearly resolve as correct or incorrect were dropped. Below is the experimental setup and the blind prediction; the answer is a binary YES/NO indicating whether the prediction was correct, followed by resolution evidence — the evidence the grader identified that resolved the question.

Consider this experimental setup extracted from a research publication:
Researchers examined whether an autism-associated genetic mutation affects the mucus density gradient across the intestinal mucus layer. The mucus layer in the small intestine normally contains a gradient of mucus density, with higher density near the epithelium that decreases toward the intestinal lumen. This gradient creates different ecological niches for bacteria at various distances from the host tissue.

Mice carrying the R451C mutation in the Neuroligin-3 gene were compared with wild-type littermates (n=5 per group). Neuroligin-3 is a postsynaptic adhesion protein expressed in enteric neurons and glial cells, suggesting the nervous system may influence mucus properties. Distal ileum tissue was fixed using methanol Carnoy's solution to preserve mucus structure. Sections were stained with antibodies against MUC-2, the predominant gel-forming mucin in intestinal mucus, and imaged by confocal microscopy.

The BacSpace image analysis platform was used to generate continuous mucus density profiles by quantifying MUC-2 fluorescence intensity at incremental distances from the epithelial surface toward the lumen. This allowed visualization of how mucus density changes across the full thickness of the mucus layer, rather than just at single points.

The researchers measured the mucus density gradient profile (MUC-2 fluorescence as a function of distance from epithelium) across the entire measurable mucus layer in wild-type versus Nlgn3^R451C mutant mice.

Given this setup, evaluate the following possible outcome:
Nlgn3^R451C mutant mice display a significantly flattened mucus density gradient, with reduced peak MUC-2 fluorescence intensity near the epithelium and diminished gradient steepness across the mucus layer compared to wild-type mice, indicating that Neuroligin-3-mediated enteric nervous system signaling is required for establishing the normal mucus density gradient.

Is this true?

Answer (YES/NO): NO